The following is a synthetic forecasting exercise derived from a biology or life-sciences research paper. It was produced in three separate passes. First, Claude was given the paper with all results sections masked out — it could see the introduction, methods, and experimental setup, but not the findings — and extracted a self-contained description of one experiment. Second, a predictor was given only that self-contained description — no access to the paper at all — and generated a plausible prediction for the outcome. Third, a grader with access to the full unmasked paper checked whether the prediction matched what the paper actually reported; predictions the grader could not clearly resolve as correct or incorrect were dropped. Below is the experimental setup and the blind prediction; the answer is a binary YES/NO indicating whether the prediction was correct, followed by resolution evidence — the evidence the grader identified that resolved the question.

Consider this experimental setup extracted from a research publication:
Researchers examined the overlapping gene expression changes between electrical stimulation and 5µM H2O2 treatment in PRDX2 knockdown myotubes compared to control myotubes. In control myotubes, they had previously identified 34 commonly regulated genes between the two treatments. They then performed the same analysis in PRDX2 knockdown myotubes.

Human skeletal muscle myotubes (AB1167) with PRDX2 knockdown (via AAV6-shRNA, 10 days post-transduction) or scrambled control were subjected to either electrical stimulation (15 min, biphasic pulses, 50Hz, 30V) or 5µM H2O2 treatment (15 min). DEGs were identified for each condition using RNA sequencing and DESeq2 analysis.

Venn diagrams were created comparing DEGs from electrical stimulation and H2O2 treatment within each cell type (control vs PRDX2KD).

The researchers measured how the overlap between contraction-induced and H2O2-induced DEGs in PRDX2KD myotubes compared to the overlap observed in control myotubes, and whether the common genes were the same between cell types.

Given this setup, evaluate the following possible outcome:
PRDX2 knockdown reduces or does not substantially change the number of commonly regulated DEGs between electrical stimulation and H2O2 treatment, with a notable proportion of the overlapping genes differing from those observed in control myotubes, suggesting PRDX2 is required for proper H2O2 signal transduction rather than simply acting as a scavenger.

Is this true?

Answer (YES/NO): YES